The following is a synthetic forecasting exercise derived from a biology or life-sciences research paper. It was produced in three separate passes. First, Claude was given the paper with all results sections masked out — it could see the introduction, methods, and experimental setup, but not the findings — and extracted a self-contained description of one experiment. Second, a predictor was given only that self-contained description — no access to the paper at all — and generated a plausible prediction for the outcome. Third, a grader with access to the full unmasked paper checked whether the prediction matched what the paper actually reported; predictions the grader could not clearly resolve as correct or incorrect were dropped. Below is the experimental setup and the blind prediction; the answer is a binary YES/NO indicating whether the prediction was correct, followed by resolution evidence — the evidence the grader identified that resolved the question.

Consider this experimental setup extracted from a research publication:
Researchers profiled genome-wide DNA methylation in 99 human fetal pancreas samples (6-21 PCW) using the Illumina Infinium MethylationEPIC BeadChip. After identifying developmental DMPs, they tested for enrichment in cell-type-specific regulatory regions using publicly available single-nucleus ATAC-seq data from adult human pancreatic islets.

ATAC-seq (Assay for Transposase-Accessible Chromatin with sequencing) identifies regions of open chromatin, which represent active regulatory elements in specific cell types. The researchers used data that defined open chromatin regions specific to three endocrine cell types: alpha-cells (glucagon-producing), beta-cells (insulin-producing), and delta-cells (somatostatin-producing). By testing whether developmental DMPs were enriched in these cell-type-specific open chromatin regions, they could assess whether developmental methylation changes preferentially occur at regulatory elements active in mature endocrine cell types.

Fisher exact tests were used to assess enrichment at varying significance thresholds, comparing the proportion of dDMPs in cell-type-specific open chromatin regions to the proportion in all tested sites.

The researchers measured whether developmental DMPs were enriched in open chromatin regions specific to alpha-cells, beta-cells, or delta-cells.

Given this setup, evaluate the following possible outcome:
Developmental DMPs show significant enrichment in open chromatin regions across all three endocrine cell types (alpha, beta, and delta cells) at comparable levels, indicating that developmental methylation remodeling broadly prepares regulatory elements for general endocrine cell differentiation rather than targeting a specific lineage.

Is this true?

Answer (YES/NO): NO